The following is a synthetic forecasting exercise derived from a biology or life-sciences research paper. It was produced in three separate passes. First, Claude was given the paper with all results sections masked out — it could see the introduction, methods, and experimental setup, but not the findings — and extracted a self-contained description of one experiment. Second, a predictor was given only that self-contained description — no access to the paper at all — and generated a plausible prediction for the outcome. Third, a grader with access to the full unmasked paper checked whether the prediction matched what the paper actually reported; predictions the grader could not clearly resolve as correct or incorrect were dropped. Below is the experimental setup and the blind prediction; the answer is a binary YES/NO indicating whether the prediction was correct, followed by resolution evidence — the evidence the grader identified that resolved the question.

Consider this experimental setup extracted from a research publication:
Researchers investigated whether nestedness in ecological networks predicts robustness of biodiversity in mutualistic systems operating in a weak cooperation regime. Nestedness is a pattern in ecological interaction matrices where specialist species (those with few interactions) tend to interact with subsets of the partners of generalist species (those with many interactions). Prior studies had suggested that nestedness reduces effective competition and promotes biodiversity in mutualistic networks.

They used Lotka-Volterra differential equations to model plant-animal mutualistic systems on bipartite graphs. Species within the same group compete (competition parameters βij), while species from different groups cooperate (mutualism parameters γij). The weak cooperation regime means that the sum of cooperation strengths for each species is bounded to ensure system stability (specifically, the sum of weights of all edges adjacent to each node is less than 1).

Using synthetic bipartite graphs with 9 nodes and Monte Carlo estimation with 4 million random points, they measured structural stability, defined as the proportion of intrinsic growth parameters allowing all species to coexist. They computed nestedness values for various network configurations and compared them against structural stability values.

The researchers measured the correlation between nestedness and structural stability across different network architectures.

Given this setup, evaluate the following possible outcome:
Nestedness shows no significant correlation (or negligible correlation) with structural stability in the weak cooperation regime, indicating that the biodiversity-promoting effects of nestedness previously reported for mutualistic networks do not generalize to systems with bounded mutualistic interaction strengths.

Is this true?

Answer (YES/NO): YES